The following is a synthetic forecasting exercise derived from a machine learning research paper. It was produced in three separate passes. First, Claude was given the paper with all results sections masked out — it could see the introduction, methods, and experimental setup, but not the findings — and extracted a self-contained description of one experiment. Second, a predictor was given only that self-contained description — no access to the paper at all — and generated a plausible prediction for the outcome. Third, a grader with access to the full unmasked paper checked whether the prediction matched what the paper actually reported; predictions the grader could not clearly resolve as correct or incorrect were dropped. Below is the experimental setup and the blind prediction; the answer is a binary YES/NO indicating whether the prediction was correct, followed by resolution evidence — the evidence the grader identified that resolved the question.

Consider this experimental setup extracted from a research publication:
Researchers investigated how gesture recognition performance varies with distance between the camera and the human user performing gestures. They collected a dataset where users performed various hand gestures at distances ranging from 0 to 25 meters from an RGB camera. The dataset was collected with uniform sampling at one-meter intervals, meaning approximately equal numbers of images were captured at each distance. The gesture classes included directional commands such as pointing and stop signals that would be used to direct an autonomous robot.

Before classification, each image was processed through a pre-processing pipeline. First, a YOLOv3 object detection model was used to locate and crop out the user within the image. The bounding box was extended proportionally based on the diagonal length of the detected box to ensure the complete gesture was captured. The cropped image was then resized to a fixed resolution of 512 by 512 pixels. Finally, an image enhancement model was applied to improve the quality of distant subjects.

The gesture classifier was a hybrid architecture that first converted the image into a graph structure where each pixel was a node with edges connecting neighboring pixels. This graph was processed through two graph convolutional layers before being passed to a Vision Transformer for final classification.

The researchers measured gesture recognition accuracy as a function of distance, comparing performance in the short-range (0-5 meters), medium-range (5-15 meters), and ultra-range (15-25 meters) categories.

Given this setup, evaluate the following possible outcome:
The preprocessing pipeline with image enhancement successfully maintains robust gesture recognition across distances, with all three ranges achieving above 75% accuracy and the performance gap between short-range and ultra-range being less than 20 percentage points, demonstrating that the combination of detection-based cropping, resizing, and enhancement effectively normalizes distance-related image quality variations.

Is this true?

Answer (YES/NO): YES